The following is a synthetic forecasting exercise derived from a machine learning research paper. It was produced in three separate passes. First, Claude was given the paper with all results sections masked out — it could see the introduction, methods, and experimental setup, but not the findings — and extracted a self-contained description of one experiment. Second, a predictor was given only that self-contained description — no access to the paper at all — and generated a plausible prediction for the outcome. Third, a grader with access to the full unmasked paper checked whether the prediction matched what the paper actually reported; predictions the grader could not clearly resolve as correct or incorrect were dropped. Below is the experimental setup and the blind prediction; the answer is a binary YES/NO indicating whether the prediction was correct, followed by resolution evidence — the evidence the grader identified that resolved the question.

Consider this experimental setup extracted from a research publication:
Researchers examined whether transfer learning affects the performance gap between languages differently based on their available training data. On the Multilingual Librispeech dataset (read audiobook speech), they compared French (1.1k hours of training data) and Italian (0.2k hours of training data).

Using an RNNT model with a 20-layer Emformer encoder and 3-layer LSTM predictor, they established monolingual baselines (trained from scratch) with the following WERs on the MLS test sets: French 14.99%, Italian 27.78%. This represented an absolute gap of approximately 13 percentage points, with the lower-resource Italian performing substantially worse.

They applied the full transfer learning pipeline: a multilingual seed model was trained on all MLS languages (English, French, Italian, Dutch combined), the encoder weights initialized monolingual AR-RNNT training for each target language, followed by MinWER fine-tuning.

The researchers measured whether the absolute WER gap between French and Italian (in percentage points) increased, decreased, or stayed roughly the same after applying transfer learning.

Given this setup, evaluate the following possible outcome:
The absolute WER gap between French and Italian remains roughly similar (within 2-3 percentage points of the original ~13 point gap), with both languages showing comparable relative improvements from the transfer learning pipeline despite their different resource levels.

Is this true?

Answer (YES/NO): NO